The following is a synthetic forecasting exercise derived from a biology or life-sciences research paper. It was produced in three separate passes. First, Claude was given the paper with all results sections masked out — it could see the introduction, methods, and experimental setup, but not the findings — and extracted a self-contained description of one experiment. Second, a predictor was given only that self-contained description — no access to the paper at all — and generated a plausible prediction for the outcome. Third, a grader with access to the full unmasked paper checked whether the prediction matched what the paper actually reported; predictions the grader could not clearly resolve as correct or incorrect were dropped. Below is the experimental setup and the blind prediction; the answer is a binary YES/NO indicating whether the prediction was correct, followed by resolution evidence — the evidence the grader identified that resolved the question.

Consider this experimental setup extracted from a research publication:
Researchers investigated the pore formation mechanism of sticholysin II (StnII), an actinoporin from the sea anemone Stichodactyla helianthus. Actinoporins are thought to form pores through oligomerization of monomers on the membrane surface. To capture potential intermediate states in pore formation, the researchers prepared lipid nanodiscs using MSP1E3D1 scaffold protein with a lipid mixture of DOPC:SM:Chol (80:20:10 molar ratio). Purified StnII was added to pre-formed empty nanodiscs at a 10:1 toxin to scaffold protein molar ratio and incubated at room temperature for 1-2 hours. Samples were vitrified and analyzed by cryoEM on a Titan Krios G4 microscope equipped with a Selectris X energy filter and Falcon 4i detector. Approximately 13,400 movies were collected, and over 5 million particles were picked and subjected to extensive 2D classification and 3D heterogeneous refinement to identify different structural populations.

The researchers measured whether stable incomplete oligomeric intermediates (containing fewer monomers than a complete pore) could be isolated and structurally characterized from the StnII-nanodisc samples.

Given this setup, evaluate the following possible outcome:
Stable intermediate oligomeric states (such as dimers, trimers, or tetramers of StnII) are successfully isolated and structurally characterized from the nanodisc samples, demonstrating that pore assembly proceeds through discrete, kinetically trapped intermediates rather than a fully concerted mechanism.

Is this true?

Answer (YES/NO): YES